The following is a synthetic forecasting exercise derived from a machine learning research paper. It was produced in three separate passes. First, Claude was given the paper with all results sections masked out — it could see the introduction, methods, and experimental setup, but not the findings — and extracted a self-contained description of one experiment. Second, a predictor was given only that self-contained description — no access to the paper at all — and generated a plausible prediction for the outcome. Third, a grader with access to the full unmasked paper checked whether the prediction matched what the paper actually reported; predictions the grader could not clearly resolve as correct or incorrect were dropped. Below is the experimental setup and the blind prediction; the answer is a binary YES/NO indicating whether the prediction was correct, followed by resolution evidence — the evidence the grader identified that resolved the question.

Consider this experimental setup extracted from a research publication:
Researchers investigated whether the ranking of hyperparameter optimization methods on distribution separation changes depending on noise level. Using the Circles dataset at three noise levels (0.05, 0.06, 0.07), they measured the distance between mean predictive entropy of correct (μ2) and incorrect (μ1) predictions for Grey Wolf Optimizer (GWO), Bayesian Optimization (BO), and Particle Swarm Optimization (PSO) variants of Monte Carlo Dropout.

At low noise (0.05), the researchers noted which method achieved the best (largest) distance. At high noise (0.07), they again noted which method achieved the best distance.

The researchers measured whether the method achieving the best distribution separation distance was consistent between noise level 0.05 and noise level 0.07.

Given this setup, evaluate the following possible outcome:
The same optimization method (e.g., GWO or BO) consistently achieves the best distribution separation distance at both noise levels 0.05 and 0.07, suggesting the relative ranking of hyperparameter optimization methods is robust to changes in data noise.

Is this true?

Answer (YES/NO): NO